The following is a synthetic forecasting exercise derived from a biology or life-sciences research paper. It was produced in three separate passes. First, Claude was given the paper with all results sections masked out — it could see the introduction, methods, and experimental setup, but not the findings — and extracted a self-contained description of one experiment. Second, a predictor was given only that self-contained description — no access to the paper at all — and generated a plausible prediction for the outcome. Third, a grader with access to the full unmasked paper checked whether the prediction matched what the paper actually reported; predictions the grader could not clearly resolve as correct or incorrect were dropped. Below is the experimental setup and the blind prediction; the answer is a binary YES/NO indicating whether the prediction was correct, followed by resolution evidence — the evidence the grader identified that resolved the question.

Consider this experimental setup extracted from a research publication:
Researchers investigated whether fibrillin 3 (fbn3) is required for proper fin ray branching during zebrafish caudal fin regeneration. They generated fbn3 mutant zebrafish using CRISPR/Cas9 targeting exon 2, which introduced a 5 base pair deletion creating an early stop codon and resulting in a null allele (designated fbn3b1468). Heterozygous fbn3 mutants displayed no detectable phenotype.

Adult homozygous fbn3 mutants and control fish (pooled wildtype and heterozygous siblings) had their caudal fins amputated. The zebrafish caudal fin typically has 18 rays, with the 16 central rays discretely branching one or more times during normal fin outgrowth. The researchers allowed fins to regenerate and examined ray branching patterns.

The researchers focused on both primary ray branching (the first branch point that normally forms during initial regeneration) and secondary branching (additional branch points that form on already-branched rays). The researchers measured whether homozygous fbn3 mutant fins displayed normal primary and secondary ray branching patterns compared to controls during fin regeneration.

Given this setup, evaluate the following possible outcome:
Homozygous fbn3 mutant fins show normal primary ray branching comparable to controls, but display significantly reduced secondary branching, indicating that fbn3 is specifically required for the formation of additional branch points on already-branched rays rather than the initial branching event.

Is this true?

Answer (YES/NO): NO